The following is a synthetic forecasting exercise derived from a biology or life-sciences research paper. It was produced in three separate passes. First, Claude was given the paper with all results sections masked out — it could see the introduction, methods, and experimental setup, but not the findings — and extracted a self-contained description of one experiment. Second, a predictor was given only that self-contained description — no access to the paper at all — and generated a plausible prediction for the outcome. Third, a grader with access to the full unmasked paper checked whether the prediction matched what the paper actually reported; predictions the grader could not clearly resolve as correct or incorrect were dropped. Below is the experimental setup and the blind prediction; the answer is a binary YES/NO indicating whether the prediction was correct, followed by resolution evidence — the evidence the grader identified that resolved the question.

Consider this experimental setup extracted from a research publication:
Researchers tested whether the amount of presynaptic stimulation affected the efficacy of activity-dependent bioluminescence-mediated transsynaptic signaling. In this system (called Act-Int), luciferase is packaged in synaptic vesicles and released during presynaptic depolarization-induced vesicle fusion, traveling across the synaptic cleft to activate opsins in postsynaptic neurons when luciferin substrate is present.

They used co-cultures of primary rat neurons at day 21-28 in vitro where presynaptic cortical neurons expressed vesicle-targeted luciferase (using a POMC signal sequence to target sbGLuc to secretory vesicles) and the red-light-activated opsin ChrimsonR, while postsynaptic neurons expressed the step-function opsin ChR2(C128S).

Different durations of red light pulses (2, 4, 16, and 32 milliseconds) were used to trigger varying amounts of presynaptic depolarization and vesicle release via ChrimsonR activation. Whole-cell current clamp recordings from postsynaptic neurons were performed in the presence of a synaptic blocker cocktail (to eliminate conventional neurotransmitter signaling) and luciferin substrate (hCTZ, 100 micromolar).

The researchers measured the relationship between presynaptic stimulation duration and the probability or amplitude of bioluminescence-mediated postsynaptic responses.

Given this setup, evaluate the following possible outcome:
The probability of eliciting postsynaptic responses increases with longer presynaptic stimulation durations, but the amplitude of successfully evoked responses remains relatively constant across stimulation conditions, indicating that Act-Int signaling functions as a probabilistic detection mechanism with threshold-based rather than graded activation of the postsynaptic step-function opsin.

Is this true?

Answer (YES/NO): NO